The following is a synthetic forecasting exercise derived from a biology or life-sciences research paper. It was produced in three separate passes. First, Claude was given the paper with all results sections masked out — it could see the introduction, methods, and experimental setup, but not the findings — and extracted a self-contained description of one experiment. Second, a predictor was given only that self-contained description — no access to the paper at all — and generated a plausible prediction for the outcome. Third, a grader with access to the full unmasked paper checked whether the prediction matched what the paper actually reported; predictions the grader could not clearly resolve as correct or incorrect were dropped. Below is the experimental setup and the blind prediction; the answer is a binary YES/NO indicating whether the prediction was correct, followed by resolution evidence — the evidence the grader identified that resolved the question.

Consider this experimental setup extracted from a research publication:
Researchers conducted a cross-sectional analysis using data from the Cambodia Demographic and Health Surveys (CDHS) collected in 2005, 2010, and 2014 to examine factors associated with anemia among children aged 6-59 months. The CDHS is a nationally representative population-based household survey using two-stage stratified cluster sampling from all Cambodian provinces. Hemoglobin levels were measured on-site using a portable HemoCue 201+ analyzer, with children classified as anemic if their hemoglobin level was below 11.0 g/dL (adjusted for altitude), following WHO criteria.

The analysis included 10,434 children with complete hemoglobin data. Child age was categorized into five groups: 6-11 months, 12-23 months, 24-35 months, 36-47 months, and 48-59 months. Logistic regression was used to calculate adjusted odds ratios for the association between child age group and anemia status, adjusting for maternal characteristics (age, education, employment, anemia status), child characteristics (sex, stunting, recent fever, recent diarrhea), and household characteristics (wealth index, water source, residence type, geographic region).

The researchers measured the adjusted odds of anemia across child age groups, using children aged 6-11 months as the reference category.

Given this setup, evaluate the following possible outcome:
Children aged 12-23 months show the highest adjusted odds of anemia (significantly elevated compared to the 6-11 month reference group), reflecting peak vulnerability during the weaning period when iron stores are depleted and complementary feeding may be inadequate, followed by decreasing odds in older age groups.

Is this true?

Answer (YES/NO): NO